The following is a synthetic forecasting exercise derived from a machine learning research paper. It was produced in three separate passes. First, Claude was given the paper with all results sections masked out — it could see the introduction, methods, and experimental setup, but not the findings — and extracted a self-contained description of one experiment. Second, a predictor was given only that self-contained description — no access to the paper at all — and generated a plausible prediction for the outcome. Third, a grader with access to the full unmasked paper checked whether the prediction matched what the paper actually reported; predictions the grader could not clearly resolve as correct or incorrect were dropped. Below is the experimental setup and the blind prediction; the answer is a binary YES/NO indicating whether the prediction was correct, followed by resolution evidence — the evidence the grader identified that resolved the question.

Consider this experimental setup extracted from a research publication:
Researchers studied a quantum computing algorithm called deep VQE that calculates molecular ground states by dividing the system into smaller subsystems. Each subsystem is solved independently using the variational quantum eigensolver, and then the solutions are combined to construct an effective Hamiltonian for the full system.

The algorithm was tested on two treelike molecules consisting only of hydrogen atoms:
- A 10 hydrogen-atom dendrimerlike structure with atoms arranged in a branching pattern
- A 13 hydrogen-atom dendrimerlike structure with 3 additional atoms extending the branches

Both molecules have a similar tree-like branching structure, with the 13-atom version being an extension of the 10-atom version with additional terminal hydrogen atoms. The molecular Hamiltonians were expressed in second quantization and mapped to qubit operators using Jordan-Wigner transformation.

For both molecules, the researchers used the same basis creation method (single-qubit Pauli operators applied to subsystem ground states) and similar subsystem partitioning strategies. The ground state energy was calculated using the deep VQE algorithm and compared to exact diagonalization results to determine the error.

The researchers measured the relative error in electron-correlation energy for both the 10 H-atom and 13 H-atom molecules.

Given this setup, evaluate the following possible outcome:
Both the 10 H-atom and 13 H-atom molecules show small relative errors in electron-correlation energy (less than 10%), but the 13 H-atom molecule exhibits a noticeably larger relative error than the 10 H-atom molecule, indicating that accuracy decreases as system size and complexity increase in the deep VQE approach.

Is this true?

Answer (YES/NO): NO